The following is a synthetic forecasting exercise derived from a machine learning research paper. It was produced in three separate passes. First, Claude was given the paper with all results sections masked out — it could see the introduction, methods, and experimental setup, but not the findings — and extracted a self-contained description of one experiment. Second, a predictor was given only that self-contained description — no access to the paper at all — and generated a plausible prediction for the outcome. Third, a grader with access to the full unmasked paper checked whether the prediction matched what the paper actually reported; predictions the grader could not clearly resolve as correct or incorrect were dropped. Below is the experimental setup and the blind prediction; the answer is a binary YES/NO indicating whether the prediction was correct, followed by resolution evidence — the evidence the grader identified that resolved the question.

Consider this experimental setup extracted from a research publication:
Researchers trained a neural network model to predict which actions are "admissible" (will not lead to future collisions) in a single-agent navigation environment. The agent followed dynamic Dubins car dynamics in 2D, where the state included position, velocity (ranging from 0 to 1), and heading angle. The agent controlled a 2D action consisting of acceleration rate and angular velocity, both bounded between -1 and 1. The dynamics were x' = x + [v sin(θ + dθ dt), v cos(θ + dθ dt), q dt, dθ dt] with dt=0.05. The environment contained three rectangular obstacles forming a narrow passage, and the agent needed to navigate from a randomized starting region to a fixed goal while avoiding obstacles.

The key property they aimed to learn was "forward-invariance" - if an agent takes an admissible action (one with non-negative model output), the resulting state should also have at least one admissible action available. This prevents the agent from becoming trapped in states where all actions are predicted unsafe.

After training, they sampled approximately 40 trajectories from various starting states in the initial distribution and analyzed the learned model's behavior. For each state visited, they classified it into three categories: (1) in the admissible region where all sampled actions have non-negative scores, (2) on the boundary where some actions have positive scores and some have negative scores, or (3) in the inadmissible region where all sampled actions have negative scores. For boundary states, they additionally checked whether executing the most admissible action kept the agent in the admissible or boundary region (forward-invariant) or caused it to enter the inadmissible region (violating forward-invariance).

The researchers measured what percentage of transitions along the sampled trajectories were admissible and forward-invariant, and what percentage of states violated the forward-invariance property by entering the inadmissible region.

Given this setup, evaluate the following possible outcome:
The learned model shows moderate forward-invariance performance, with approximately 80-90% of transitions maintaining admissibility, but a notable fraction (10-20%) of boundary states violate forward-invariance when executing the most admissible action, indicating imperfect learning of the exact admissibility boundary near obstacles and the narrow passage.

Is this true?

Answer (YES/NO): NO